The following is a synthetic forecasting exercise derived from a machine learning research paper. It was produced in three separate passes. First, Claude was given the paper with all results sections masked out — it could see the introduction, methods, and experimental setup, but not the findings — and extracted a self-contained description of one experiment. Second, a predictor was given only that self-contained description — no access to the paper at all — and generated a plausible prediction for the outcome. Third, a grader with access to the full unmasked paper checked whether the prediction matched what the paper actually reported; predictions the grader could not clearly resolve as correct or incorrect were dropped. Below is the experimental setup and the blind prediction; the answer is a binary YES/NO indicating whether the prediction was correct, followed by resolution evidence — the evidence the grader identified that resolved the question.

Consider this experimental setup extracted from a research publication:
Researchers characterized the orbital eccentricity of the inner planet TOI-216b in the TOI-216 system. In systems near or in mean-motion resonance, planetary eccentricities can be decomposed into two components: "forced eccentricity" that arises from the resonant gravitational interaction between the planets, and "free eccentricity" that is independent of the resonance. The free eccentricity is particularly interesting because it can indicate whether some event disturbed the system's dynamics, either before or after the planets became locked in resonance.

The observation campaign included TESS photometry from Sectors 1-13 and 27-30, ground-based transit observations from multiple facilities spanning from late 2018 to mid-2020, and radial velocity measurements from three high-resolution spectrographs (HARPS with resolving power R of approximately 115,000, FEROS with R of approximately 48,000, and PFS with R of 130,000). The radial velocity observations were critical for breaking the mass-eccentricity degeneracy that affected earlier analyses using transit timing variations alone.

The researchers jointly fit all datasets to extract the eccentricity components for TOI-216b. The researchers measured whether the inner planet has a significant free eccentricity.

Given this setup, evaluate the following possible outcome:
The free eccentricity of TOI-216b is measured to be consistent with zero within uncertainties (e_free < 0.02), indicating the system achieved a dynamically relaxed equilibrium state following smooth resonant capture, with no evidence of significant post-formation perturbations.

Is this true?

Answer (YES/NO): NO